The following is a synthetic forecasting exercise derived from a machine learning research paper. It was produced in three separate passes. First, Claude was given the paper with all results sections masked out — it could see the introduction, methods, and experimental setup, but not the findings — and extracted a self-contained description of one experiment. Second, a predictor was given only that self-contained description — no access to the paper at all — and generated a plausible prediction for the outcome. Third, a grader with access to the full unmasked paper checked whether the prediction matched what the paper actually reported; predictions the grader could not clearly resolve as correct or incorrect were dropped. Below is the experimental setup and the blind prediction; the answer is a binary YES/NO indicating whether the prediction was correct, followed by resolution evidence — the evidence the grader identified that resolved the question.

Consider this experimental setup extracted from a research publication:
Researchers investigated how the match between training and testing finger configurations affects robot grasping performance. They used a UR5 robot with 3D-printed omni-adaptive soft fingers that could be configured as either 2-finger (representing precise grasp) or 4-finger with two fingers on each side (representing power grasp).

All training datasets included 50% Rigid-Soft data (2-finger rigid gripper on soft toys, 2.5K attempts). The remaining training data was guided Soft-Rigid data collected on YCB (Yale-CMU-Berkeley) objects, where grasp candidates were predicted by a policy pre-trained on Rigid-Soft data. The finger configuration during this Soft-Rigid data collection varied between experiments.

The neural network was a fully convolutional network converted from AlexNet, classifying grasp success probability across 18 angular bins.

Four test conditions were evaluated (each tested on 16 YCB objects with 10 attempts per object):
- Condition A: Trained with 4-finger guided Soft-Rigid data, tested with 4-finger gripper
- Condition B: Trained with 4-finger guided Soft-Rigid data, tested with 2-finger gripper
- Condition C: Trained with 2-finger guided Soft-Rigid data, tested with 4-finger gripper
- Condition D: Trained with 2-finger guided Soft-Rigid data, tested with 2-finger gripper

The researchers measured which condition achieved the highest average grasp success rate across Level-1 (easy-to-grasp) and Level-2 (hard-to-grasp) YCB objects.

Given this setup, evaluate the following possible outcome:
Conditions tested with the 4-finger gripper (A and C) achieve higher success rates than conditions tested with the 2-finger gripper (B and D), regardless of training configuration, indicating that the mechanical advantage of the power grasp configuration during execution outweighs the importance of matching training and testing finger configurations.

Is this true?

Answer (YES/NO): YES